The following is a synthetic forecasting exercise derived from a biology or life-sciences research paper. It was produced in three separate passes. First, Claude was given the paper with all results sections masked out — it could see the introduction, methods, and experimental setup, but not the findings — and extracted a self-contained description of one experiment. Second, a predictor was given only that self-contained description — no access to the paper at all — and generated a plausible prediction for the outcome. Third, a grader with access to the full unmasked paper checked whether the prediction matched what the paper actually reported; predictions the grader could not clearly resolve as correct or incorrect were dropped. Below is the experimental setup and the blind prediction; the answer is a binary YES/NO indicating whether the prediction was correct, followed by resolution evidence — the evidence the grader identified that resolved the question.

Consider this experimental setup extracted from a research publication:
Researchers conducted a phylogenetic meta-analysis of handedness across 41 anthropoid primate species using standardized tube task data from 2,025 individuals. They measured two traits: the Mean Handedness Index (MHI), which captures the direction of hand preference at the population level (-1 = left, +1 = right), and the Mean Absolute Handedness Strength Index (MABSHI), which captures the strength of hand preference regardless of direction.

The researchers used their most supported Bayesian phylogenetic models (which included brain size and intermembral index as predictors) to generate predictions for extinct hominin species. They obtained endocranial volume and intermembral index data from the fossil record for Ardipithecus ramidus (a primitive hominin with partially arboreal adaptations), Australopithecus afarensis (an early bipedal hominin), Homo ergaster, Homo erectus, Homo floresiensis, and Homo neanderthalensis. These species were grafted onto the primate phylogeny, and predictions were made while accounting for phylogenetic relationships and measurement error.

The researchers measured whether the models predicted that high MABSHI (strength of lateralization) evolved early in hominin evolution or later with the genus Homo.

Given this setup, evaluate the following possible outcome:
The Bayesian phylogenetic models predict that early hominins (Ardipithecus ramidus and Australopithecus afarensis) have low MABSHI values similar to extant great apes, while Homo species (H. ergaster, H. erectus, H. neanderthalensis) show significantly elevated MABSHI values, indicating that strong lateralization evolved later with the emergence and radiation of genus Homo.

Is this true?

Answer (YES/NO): NO